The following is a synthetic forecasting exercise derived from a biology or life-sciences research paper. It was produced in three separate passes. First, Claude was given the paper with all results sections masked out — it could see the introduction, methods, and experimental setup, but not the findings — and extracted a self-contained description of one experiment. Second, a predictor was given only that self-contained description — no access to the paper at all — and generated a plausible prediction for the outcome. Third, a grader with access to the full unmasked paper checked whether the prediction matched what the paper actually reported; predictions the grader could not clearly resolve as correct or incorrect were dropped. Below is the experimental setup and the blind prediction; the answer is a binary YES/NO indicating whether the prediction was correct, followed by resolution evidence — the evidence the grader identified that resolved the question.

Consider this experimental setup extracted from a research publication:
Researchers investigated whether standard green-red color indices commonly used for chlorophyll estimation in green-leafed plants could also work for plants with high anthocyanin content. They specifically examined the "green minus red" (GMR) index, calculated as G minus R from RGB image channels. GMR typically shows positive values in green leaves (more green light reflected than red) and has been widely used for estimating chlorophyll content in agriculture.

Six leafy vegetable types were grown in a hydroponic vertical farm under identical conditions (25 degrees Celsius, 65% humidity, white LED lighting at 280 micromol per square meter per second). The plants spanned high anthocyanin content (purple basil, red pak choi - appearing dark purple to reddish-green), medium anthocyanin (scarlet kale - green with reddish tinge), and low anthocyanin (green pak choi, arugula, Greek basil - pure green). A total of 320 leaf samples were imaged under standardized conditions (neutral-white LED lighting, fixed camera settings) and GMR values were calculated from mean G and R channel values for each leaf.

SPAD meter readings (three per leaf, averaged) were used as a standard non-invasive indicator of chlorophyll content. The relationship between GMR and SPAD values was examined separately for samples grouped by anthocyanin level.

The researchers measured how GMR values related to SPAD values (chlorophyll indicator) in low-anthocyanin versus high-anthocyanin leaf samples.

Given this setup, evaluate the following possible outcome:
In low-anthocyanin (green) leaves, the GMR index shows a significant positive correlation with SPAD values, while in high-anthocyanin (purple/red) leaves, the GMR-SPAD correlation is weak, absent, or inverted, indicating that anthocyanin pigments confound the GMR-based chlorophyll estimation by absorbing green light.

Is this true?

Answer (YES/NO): YES